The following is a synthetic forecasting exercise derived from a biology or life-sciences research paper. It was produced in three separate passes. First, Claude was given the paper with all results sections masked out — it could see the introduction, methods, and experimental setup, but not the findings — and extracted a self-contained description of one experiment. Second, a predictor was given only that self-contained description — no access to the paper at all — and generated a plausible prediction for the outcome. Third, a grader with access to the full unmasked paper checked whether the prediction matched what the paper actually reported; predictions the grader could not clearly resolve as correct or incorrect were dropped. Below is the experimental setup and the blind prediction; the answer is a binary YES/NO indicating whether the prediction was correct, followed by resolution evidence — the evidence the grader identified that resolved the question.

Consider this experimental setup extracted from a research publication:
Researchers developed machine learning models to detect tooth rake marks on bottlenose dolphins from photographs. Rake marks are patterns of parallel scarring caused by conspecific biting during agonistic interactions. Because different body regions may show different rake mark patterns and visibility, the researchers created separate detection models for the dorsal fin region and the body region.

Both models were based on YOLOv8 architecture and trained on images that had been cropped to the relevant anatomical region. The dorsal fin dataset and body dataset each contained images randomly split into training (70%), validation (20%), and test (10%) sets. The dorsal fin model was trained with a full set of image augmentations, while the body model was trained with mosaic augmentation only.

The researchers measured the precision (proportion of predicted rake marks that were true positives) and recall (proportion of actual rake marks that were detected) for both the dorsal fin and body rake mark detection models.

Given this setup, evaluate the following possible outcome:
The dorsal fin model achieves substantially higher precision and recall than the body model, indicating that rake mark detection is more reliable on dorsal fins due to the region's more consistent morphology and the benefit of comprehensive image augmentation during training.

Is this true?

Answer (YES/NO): NO